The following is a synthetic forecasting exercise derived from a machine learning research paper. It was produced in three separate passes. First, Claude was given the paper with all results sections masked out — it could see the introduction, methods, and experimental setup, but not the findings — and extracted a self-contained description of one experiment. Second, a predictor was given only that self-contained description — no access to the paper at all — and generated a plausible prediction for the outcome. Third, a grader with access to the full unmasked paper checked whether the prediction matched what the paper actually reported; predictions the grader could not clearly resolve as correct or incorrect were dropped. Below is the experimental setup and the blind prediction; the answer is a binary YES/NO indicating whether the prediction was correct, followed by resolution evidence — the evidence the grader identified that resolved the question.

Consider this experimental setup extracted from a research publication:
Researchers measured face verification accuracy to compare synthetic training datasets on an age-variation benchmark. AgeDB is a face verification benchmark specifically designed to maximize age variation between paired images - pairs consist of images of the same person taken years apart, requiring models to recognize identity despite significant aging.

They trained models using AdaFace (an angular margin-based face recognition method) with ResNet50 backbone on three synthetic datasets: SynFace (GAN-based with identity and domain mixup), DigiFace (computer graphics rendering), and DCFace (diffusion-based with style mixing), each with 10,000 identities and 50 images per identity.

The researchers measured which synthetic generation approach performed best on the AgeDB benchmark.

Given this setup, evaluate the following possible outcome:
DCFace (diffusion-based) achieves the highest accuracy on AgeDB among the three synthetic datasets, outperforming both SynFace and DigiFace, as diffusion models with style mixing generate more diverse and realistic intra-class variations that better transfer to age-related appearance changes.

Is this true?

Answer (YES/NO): YES